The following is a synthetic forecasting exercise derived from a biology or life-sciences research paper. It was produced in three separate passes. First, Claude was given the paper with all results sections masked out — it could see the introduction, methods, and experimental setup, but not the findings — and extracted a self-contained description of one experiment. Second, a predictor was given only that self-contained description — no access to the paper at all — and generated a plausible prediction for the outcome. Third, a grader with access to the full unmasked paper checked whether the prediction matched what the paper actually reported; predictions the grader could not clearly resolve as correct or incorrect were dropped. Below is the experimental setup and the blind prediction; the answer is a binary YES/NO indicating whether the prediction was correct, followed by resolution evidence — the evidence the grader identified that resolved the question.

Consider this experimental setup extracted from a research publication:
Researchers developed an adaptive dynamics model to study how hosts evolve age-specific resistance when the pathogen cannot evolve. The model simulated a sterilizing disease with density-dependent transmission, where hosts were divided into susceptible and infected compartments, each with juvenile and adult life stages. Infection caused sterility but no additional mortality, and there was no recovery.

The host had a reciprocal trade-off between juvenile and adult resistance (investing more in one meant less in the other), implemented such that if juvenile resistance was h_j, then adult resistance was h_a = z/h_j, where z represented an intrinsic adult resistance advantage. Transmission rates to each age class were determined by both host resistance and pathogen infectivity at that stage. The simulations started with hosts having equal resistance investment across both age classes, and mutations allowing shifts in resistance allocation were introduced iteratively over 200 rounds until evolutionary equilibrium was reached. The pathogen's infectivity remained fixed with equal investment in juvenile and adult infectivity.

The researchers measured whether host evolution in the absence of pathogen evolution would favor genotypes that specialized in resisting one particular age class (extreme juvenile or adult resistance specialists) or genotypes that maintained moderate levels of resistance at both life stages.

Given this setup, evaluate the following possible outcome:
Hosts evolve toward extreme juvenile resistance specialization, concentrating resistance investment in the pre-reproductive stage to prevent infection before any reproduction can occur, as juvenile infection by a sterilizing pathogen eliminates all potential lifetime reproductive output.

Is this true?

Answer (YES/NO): NO